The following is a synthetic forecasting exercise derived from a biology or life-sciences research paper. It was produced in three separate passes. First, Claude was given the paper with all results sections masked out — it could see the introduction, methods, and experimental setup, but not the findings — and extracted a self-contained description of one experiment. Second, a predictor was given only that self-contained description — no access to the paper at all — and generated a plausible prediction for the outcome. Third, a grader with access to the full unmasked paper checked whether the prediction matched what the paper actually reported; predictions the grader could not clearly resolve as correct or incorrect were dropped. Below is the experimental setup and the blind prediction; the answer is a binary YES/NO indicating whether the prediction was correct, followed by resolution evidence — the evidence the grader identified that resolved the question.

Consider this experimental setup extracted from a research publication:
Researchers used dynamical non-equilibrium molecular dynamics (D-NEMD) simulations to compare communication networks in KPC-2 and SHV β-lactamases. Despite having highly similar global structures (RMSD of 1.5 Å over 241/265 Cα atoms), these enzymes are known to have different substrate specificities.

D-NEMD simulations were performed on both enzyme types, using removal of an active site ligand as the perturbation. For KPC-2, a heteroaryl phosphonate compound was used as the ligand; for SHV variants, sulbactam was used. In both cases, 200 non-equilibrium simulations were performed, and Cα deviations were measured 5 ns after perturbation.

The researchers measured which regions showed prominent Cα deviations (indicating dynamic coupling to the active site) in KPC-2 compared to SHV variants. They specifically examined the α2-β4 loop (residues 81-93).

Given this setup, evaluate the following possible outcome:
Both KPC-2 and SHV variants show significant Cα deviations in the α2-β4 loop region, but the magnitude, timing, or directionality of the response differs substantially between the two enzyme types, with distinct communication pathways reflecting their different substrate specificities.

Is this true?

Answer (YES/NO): NO